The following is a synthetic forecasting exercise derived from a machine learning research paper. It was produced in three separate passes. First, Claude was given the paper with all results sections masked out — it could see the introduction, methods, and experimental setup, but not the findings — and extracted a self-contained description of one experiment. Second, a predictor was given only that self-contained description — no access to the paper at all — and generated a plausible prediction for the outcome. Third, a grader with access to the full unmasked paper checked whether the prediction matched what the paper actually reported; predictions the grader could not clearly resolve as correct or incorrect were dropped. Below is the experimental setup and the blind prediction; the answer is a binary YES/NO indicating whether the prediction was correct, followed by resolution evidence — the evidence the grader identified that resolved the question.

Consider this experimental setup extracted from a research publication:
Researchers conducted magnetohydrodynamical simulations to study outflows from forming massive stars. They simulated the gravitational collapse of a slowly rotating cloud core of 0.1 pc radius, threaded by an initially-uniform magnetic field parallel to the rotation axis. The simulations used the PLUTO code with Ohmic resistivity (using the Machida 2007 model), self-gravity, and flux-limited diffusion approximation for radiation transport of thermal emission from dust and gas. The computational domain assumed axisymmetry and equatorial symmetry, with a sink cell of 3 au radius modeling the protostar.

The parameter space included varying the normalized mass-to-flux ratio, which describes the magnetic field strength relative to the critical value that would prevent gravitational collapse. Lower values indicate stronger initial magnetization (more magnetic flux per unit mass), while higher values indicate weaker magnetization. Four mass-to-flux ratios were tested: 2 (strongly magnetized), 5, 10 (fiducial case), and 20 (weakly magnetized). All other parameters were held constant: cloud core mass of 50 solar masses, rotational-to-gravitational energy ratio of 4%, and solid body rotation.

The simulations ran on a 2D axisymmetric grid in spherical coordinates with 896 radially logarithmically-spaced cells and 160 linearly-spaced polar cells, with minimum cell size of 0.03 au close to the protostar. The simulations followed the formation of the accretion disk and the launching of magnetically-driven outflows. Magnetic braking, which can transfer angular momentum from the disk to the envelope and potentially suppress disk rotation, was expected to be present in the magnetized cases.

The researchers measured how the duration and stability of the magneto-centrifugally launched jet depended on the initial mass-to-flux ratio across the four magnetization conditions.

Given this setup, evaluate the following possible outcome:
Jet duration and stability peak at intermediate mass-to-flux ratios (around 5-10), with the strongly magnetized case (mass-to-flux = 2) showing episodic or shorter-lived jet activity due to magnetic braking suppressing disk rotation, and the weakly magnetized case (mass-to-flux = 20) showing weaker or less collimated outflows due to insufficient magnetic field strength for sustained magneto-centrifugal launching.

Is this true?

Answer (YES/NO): NO